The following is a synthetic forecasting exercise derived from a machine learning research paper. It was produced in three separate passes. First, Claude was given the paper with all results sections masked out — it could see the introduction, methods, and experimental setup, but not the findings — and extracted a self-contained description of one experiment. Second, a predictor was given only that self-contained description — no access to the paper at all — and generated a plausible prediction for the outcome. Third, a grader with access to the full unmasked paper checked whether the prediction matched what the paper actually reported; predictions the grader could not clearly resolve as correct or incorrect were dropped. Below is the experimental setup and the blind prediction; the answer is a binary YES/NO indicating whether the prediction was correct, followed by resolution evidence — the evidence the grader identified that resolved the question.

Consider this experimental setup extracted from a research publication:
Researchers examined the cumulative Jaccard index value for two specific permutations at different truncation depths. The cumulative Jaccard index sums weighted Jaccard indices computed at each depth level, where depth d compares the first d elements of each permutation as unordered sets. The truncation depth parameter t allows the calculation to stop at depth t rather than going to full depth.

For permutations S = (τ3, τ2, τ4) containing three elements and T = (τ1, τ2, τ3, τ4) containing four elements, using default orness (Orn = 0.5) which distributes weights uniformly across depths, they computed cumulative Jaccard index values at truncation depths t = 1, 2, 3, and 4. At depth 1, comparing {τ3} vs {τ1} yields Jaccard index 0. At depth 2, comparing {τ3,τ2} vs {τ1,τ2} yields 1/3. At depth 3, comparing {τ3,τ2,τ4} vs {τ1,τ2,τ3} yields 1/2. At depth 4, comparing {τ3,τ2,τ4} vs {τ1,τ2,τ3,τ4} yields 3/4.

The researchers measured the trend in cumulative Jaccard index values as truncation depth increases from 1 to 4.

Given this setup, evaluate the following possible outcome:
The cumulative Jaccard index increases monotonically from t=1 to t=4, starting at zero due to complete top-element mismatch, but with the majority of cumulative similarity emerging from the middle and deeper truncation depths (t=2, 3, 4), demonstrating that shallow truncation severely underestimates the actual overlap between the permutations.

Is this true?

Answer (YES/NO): YES